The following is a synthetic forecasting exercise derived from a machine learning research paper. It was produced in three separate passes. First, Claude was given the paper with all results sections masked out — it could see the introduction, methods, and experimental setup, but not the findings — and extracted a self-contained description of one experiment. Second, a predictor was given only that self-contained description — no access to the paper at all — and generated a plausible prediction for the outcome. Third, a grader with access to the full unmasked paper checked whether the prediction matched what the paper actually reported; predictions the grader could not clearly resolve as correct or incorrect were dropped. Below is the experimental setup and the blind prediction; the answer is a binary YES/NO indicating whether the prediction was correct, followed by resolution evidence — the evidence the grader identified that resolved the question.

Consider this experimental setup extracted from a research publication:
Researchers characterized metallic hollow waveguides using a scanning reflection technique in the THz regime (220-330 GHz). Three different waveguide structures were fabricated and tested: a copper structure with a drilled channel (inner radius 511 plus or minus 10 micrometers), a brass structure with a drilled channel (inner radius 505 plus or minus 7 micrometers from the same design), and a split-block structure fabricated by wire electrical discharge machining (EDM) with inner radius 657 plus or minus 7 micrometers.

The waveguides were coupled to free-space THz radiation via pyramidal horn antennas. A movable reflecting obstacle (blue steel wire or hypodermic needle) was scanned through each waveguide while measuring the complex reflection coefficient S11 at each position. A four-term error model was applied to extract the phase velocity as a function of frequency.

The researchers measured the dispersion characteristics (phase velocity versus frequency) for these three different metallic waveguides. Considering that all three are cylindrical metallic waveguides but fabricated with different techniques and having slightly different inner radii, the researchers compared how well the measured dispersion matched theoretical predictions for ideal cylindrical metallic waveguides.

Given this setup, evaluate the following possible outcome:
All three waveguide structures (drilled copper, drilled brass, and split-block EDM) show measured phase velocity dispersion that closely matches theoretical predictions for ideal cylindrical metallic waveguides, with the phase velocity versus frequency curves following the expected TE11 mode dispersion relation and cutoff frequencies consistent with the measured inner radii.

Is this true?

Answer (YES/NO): NO